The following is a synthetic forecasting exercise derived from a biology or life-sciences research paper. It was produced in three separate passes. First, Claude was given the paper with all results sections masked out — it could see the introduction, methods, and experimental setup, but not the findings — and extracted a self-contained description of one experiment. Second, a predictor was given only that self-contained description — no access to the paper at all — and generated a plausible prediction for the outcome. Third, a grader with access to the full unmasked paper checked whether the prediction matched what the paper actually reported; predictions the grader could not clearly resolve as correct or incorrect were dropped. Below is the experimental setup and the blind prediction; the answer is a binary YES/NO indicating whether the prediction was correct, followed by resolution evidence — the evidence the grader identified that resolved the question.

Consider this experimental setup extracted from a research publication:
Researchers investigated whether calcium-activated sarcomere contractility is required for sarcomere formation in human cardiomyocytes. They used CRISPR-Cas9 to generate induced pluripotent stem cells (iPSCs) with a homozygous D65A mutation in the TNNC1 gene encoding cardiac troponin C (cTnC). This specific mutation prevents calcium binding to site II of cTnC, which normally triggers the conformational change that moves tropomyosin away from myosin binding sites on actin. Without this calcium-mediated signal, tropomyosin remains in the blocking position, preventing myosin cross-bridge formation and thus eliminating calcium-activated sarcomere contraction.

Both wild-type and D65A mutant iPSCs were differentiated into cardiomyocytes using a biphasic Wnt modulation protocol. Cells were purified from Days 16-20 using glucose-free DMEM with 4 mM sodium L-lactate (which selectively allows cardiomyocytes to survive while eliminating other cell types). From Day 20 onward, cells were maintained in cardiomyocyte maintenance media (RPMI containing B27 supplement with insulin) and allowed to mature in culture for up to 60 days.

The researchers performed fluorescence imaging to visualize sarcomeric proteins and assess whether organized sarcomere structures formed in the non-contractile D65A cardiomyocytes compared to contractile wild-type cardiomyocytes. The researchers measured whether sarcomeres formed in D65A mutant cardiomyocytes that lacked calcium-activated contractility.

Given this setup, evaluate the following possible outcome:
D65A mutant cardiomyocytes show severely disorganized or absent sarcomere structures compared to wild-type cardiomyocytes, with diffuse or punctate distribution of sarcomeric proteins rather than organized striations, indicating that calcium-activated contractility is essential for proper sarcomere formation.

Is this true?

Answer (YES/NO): NO